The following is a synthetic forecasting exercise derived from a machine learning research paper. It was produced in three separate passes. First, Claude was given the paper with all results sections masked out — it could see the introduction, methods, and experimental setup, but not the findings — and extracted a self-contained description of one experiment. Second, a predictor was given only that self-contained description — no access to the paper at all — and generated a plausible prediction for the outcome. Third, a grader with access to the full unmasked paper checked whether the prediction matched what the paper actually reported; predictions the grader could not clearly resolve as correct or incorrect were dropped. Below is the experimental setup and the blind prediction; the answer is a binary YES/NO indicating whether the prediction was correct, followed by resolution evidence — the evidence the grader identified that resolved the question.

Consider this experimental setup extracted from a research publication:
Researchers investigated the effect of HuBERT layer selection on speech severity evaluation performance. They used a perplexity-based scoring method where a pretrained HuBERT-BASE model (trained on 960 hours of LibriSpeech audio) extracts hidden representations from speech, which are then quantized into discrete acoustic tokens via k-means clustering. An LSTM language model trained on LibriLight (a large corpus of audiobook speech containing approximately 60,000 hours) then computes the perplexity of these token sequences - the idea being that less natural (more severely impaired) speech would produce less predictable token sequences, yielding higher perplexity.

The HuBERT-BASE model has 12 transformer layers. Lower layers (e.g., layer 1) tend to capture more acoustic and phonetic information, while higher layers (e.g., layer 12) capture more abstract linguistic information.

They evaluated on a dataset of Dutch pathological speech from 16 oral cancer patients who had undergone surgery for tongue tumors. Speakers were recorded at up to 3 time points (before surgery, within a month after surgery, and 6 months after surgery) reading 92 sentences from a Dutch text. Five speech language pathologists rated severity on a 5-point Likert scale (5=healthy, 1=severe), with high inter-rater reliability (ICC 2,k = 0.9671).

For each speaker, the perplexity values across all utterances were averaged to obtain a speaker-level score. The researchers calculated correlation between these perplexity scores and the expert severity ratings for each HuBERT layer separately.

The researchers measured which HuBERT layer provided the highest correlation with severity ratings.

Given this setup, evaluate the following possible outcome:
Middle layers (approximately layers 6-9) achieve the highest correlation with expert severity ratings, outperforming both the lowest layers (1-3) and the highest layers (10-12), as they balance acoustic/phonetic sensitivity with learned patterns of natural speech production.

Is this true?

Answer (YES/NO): NO